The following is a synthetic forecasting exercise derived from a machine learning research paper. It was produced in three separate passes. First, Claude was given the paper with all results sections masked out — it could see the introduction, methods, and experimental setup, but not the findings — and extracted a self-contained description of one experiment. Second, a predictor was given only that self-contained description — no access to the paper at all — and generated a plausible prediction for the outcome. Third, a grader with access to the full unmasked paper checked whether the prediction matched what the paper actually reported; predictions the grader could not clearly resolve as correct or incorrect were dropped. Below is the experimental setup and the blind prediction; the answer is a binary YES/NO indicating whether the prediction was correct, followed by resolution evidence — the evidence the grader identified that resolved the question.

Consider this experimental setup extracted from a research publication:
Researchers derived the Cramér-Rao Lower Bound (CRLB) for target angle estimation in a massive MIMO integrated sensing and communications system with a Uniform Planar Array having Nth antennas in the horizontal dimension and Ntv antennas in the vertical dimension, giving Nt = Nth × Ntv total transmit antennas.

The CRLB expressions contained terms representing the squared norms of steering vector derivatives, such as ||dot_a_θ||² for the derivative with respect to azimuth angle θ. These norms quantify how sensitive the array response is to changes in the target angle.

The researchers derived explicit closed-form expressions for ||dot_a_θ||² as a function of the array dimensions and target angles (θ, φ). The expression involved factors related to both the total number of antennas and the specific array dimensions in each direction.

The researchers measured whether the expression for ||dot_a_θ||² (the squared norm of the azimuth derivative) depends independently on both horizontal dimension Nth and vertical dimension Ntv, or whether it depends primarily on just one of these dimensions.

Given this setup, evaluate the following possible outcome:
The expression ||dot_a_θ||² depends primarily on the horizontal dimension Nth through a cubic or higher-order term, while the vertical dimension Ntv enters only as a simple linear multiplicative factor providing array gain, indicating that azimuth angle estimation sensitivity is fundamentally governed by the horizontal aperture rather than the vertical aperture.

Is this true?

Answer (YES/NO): YES